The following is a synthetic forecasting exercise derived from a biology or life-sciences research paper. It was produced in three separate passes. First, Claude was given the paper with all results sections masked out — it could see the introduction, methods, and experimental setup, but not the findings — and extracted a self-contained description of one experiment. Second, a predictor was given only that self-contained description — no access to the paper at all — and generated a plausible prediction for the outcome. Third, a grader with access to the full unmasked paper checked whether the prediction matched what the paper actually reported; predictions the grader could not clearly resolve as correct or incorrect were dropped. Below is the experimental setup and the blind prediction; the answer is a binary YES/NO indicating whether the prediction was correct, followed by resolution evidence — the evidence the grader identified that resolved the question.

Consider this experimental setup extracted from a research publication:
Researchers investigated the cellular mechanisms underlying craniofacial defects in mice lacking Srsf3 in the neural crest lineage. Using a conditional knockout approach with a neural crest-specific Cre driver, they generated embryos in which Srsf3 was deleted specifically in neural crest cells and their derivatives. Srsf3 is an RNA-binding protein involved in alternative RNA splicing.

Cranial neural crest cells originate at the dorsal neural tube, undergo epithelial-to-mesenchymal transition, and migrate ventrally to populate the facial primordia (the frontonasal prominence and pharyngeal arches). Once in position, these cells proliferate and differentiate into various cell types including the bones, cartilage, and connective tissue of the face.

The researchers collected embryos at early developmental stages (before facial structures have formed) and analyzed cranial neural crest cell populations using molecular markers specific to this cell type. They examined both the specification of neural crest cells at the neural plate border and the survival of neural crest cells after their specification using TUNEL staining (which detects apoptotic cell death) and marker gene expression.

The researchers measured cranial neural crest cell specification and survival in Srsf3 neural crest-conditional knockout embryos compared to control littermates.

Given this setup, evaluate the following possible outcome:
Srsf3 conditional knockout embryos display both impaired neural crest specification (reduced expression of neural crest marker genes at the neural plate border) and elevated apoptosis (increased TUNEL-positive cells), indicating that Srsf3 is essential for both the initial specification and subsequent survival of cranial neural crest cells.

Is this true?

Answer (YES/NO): YES